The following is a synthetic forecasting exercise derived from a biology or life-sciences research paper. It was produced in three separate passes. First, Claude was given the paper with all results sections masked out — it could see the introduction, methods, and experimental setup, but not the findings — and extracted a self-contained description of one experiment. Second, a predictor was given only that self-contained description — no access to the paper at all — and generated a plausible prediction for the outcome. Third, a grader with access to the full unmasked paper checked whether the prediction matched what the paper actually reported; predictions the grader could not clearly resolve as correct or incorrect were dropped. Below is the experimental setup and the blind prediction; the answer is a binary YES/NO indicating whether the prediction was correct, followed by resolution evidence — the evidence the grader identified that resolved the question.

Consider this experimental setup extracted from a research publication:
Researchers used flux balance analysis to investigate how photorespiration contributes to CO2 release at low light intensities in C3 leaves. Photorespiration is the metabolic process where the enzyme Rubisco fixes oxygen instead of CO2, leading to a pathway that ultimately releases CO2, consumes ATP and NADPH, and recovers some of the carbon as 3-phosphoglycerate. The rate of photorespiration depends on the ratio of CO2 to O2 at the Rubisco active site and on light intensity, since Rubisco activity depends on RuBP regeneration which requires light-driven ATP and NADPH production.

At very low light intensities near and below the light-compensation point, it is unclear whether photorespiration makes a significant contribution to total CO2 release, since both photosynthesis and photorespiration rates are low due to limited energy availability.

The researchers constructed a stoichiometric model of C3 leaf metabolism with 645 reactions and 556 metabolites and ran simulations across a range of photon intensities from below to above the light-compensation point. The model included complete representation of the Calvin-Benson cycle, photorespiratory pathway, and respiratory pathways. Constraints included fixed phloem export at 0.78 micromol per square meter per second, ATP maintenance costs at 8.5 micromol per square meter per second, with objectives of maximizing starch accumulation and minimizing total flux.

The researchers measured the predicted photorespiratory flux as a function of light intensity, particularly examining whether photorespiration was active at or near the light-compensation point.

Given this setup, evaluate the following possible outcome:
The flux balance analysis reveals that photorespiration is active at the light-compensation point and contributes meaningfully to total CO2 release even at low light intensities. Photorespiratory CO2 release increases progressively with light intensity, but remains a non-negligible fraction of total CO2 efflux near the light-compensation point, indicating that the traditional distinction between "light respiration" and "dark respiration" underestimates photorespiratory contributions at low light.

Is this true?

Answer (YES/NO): NO